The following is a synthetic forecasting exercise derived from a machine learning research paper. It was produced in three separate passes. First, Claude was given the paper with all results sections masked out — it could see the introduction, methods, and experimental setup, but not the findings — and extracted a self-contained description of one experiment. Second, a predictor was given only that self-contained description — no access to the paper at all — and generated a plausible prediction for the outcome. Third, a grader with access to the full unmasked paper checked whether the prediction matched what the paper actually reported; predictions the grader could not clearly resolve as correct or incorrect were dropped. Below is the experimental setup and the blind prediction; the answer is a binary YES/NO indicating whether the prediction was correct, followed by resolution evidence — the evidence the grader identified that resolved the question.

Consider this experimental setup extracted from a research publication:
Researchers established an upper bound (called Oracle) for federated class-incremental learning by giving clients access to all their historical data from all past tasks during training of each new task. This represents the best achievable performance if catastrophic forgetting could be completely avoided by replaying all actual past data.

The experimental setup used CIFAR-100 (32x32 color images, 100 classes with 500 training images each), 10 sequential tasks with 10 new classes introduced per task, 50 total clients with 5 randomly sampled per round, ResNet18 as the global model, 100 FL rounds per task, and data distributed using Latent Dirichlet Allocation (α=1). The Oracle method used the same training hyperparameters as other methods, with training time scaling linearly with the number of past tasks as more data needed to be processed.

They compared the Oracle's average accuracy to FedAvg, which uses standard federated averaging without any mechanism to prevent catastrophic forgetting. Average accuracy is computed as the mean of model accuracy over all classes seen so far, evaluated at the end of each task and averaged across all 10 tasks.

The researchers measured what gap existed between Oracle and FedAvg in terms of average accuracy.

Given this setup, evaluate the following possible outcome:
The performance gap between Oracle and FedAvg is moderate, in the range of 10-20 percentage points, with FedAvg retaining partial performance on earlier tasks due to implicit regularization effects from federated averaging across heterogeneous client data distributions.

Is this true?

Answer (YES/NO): NO